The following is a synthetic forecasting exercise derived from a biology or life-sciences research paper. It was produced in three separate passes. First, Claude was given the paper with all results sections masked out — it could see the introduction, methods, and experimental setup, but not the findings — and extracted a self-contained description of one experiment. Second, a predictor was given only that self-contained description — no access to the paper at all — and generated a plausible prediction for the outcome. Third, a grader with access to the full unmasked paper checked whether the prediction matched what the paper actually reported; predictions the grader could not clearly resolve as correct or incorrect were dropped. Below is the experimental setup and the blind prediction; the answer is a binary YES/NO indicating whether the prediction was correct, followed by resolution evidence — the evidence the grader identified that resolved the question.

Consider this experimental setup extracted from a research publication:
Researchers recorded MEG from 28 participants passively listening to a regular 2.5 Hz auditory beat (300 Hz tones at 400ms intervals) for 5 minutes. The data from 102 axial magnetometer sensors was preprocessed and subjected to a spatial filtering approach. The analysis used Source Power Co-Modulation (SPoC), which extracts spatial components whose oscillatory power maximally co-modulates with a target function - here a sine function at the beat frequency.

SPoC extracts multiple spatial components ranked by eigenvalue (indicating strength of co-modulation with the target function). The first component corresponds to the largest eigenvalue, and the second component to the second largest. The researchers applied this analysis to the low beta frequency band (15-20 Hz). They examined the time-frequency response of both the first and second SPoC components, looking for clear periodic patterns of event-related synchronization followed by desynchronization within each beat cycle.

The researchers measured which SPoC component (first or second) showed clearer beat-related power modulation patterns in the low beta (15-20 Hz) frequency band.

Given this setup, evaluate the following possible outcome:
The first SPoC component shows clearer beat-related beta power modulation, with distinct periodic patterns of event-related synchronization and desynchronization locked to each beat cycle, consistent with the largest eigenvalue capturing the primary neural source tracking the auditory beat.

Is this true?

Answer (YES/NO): NO